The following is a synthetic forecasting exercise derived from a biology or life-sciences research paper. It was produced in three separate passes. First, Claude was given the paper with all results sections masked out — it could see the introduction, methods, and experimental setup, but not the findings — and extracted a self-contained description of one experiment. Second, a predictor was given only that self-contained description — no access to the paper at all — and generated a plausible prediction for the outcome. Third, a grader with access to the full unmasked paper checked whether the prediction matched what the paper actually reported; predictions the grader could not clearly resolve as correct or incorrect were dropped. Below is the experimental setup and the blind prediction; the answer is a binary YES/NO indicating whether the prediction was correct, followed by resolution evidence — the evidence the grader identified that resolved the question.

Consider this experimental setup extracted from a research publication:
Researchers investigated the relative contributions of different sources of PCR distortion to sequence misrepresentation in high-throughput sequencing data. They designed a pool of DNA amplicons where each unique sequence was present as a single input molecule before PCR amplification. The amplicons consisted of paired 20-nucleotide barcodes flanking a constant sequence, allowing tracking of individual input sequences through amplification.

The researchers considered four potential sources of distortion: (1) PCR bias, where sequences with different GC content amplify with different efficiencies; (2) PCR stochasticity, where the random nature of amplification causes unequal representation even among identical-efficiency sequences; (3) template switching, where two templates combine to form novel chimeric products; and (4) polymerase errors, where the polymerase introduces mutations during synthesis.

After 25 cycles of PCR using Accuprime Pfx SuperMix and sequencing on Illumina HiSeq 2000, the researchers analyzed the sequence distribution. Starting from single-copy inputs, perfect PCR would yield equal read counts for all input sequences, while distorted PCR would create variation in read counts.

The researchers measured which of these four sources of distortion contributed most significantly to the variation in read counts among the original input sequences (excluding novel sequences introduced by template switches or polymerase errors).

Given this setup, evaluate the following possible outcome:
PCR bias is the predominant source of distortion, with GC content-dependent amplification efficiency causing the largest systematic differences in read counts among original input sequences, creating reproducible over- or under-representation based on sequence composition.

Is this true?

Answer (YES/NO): NO